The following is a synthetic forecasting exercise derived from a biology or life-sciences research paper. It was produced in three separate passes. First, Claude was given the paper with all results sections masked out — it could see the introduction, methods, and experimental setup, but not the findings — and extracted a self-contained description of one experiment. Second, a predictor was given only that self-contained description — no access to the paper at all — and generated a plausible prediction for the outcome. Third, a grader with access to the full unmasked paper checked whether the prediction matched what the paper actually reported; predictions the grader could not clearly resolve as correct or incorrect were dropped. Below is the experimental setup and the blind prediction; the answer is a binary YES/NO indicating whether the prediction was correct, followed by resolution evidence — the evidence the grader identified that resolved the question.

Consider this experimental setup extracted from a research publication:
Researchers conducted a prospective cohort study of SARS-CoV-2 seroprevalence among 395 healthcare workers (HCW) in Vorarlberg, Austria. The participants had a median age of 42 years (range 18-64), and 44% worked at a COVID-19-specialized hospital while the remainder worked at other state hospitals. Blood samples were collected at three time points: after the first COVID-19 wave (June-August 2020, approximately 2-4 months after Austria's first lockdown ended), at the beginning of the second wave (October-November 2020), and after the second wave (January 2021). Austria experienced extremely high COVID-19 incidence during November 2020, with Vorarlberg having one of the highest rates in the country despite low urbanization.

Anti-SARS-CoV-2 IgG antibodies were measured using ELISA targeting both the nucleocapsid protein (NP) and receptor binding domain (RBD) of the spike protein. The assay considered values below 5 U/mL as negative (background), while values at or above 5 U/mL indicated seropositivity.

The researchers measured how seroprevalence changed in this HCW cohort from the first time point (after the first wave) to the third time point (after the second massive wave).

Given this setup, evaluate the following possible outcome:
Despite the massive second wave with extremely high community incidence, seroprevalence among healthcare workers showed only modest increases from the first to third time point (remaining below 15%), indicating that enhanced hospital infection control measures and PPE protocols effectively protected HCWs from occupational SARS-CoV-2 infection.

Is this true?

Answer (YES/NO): NO